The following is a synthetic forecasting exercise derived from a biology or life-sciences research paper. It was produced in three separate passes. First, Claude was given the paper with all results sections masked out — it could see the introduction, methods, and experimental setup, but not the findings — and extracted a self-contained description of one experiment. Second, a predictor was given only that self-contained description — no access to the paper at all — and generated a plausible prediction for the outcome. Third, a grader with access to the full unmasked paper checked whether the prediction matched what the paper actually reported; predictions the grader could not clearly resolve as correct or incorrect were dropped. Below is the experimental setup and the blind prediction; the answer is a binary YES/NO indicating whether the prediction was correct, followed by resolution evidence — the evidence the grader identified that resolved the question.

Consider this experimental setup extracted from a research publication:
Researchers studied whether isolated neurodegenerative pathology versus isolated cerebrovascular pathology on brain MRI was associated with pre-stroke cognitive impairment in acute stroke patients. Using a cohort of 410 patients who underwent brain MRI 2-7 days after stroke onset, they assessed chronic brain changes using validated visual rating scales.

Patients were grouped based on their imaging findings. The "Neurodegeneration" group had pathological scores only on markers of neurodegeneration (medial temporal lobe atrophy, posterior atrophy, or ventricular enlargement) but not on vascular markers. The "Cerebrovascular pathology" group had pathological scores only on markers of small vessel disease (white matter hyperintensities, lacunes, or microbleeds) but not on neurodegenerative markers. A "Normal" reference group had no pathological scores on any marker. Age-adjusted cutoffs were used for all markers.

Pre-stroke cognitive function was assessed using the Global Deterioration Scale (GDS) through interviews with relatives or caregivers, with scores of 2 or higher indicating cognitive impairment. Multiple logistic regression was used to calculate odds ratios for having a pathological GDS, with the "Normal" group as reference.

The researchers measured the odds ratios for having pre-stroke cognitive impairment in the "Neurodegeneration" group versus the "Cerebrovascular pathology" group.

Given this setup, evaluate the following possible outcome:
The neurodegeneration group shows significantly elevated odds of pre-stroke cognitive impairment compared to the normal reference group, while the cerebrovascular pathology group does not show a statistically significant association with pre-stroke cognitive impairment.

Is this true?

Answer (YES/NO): NO